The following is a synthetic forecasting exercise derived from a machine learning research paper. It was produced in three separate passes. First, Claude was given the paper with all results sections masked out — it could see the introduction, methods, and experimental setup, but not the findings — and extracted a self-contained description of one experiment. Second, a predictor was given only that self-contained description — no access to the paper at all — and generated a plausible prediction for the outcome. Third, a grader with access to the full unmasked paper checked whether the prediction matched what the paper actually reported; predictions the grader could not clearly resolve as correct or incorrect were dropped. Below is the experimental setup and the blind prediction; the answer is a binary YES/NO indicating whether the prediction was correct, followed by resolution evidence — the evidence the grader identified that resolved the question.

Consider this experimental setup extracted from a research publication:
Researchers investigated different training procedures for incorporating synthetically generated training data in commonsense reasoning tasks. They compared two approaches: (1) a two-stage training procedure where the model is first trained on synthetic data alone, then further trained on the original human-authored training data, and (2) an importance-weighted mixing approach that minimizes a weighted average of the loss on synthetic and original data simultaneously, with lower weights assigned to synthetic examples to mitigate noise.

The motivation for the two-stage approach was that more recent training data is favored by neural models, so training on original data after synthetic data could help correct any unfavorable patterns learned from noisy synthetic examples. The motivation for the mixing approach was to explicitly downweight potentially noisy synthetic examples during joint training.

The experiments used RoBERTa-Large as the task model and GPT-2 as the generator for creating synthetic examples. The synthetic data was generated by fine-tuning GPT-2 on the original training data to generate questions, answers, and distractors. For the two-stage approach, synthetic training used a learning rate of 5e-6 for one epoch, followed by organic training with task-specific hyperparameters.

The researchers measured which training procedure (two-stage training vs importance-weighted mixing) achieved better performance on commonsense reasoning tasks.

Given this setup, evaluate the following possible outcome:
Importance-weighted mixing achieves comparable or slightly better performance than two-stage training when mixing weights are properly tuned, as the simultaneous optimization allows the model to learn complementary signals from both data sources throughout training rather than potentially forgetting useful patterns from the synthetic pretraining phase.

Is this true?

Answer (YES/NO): NO